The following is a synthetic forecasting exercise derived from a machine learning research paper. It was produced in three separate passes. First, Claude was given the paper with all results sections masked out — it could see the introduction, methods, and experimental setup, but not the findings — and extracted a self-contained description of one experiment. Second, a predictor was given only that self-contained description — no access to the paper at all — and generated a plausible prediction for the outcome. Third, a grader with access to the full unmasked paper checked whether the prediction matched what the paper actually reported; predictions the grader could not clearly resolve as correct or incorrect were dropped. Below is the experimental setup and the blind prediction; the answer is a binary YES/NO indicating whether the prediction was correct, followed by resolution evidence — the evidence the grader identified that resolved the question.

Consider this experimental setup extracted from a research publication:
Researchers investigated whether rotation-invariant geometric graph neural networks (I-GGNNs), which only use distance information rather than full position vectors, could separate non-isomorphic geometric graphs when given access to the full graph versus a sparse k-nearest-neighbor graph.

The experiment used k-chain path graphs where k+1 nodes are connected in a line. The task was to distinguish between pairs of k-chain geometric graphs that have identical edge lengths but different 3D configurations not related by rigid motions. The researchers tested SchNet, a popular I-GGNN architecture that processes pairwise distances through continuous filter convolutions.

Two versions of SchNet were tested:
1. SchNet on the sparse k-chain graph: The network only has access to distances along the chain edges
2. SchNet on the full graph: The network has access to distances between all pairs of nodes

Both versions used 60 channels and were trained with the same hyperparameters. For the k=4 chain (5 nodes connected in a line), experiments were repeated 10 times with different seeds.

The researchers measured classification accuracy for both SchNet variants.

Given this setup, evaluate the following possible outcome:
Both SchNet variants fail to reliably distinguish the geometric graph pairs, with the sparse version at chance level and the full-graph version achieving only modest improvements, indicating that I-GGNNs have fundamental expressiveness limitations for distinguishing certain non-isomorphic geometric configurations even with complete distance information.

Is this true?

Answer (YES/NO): NO